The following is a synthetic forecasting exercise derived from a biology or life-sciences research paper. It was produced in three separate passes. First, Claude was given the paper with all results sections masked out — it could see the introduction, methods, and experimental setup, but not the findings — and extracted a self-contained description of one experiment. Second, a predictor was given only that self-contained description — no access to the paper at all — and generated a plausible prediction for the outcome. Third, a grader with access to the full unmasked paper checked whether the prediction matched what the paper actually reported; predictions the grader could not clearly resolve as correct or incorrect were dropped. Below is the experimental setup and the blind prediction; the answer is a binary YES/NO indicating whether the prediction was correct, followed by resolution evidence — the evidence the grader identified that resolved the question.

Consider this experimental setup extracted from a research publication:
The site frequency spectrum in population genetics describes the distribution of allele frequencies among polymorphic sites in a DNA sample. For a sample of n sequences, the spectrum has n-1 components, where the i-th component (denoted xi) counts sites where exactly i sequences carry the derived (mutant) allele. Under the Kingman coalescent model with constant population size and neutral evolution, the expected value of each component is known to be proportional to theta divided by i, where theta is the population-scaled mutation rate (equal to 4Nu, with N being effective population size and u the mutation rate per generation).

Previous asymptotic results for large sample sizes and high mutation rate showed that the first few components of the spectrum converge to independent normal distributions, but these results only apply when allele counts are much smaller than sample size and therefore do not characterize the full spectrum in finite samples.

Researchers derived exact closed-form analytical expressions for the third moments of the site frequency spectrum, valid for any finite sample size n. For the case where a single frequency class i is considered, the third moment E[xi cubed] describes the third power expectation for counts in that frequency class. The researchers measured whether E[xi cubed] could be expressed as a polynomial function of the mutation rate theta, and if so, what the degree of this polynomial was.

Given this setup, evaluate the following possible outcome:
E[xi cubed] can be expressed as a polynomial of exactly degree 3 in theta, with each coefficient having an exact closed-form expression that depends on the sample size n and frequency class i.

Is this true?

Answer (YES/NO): YES